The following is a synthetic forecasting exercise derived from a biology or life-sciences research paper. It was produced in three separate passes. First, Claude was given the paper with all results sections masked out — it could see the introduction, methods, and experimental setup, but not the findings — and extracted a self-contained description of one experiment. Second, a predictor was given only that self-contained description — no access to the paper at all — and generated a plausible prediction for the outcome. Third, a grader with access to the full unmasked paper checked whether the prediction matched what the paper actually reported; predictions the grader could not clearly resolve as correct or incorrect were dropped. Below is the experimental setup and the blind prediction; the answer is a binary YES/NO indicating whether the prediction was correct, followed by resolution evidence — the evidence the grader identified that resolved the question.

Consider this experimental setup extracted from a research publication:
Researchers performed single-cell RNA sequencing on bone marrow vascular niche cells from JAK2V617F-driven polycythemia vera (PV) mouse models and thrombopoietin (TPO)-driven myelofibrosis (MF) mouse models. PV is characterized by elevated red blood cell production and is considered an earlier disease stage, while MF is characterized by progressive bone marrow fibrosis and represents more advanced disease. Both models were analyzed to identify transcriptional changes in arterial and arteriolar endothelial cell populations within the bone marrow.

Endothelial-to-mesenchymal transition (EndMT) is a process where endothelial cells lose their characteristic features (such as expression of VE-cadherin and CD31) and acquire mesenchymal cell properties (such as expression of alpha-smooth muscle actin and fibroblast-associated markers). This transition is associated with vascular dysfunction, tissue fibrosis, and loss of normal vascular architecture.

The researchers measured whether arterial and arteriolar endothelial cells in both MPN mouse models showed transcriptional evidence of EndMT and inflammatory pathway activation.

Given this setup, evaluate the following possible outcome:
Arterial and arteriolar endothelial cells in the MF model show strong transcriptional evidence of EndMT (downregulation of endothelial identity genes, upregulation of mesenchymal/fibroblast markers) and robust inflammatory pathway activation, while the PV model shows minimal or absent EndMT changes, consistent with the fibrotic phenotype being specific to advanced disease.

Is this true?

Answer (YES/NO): NO